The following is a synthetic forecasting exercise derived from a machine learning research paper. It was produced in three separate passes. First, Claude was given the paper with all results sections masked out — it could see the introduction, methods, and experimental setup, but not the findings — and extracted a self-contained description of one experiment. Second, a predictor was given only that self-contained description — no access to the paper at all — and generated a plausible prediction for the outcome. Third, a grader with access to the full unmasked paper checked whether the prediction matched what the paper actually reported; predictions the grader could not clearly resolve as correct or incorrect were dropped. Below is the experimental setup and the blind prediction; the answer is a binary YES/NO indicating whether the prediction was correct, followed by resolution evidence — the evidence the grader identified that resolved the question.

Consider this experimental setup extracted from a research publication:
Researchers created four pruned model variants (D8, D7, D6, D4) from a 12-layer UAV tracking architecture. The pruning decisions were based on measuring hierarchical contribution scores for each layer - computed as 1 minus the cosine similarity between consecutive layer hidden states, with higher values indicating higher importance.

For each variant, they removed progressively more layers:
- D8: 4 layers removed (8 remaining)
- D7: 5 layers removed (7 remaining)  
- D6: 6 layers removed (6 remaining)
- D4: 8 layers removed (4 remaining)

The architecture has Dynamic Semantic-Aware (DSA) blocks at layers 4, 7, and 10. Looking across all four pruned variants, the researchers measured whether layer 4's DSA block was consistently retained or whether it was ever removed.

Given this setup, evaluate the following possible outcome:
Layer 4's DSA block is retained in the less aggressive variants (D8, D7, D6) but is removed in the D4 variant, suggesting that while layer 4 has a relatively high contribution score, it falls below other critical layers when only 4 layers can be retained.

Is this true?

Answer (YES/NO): NO